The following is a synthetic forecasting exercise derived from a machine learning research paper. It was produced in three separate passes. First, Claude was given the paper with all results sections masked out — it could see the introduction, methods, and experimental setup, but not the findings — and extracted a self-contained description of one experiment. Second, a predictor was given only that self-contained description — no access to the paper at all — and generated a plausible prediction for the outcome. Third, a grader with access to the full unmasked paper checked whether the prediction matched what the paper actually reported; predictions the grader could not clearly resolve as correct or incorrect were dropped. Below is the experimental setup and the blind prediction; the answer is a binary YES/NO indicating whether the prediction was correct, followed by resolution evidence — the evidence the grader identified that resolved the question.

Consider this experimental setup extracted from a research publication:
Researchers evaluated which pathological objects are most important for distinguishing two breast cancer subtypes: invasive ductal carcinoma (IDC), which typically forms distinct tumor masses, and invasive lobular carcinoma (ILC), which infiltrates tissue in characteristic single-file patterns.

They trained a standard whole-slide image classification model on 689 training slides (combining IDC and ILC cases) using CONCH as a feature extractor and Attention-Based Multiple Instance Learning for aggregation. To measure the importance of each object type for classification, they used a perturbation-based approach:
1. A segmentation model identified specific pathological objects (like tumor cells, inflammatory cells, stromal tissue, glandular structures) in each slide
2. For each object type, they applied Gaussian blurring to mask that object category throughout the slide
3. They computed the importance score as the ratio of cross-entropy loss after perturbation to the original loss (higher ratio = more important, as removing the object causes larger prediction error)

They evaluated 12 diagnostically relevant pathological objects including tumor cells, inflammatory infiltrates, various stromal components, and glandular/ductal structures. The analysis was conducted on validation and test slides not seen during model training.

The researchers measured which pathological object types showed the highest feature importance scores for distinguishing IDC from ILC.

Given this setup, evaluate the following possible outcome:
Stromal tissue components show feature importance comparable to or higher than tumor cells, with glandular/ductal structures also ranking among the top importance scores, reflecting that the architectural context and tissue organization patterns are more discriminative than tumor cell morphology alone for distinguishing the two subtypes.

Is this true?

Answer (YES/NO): NO